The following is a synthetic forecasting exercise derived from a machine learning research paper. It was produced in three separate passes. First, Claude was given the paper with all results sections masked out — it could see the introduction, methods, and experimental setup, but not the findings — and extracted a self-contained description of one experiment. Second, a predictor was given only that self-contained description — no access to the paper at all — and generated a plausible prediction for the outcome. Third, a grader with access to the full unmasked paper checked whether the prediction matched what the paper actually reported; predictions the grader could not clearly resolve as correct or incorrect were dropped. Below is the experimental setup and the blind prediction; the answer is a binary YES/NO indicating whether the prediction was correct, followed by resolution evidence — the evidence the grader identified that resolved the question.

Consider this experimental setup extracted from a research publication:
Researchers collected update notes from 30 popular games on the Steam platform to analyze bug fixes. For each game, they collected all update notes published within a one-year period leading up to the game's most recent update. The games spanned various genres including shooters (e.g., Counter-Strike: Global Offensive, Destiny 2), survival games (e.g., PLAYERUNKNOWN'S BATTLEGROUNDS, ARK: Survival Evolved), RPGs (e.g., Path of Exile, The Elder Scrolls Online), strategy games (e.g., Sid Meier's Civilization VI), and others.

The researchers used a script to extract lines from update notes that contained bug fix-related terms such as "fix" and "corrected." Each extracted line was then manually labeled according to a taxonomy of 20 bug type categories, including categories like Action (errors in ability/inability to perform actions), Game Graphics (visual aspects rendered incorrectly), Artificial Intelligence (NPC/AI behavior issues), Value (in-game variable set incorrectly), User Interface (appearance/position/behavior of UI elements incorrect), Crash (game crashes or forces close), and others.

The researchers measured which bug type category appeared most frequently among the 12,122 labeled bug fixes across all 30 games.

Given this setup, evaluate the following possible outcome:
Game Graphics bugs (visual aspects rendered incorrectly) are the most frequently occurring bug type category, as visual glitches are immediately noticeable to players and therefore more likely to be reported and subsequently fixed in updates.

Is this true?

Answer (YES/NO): NO